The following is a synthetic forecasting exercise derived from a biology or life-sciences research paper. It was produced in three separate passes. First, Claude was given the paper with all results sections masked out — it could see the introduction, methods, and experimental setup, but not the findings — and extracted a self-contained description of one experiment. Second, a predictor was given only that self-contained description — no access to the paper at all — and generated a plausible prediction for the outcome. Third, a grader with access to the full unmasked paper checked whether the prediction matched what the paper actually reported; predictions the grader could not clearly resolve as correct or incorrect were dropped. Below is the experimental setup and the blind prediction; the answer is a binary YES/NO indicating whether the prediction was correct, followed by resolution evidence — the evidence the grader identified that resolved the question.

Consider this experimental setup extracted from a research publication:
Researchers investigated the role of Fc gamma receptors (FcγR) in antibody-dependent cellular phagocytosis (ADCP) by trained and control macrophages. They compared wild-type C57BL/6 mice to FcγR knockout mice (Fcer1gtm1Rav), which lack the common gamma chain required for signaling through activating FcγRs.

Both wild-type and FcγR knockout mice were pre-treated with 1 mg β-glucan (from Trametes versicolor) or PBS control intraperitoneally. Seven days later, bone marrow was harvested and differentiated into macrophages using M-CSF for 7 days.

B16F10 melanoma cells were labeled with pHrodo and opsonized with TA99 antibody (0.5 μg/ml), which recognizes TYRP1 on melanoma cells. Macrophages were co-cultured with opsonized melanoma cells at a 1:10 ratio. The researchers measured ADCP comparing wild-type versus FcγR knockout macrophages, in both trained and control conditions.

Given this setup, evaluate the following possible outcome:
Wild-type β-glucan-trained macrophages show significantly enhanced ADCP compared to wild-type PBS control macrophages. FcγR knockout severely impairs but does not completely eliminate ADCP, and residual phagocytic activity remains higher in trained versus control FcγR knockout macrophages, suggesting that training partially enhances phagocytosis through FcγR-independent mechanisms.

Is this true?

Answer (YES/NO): NO